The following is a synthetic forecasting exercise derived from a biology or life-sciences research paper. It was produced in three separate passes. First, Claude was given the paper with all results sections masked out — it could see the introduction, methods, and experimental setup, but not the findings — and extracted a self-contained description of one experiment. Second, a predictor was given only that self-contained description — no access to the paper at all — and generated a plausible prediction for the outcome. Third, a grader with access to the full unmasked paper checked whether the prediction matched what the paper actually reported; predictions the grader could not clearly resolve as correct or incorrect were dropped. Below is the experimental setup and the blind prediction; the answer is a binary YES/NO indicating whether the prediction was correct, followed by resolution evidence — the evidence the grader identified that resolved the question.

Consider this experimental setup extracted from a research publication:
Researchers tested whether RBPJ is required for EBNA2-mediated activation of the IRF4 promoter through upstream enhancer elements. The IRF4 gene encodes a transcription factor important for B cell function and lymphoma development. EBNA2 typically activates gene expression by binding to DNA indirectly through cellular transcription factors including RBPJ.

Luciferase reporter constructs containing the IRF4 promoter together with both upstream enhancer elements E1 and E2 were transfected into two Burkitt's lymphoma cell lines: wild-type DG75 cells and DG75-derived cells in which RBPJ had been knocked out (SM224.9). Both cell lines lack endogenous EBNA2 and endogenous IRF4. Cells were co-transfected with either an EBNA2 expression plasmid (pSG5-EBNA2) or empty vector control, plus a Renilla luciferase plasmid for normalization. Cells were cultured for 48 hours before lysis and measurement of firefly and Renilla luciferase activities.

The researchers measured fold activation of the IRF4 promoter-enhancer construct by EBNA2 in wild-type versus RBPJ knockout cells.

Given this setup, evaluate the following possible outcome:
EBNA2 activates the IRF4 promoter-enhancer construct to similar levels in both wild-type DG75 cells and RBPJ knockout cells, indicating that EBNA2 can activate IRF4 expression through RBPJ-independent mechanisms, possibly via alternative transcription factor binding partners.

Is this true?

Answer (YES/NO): NO